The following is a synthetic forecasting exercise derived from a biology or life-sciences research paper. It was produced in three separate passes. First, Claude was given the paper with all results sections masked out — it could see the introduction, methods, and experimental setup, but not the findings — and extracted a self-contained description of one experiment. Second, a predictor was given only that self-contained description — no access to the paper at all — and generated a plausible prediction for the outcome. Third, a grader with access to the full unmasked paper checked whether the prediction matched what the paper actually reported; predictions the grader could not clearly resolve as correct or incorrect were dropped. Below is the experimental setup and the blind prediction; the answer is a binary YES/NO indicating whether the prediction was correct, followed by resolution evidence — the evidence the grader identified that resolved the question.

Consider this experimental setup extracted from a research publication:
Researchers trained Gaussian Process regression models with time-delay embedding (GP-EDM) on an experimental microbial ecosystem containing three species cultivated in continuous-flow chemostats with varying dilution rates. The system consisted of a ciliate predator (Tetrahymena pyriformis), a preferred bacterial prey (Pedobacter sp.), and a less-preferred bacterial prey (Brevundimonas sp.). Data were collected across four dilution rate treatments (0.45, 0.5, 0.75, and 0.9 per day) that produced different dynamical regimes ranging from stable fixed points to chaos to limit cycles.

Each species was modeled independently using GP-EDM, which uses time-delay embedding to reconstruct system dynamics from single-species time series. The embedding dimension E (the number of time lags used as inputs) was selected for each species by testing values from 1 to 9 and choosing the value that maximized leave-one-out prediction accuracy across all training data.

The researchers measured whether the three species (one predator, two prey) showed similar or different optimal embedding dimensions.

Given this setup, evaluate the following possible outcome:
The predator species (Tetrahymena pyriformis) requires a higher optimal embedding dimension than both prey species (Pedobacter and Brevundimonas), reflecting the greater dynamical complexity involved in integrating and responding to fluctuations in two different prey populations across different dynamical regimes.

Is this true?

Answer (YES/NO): NO